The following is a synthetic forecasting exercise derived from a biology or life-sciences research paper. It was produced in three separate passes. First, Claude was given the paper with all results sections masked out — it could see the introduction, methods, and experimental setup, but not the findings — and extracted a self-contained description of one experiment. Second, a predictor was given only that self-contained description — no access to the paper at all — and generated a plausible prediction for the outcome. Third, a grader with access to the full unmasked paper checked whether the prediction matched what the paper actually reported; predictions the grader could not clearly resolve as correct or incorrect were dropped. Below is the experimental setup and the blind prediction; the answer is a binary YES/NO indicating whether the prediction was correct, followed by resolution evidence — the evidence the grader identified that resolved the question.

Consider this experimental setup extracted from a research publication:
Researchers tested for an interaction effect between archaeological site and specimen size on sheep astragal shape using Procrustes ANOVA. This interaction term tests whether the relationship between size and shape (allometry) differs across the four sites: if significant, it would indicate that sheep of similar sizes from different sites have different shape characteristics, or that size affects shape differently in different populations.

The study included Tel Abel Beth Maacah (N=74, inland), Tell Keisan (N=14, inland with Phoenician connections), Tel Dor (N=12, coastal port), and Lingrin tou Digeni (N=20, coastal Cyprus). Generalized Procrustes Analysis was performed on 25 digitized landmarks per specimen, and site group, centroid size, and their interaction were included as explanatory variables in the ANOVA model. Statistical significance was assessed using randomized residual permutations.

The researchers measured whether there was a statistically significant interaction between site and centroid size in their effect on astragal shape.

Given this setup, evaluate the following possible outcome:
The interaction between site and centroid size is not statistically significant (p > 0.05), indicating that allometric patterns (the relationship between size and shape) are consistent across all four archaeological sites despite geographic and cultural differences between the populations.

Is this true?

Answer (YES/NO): YES